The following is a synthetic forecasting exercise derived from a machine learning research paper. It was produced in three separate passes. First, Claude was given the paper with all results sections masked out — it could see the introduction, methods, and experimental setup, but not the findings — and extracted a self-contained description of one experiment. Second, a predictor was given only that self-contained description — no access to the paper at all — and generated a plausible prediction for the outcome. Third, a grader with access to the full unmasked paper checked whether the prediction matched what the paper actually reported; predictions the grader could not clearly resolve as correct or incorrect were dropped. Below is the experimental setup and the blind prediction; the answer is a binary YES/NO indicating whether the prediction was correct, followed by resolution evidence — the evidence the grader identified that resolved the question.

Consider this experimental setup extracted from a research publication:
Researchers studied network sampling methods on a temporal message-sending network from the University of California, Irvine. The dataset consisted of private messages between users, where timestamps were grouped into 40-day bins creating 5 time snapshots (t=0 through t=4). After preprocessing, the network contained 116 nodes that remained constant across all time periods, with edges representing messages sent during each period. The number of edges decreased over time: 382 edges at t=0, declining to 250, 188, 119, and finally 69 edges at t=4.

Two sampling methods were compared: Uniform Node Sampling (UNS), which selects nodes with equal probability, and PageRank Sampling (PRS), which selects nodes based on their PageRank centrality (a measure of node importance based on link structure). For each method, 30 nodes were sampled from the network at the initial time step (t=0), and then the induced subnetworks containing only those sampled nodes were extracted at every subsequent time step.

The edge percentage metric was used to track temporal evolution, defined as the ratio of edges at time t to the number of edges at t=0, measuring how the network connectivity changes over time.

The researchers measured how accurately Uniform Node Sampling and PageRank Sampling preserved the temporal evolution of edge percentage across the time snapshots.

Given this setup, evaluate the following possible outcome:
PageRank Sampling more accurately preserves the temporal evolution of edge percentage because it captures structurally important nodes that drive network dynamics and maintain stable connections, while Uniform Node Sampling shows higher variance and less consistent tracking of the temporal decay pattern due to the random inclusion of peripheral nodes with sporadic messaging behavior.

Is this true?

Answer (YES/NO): NO